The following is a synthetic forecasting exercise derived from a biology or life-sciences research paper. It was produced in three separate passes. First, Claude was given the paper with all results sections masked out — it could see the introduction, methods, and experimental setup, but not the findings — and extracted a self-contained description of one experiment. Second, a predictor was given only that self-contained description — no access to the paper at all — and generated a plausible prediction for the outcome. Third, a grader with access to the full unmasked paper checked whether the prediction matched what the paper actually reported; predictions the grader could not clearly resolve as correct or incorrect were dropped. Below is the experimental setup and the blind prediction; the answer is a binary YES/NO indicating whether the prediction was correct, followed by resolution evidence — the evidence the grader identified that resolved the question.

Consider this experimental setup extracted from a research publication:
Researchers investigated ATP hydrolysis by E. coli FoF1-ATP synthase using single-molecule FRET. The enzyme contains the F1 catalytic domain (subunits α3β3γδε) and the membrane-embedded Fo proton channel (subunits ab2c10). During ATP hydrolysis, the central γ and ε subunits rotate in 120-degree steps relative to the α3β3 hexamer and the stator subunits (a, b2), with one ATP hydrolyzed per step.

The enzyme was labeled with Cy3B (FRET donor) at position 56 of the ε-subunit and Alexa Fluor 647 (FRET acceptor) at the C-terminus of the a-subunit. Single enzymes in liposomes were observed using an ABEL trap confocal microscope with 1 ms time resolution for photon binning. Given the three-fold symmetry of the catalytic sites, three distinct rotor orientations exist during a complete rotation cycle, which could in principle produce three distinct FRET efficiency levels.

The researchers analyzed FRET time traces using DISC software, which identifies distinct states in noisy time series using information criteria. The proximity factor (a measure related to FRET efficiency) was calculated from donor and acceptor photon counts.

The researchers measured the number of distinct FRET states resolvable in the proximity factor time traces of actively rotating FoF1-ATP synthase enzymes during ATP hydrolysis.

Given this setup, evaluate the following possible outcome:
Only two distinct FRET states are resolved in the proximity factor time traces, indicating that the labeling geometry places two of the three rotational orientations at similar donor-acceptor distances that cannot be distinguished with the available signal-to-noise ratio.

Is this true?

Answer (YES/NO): YES